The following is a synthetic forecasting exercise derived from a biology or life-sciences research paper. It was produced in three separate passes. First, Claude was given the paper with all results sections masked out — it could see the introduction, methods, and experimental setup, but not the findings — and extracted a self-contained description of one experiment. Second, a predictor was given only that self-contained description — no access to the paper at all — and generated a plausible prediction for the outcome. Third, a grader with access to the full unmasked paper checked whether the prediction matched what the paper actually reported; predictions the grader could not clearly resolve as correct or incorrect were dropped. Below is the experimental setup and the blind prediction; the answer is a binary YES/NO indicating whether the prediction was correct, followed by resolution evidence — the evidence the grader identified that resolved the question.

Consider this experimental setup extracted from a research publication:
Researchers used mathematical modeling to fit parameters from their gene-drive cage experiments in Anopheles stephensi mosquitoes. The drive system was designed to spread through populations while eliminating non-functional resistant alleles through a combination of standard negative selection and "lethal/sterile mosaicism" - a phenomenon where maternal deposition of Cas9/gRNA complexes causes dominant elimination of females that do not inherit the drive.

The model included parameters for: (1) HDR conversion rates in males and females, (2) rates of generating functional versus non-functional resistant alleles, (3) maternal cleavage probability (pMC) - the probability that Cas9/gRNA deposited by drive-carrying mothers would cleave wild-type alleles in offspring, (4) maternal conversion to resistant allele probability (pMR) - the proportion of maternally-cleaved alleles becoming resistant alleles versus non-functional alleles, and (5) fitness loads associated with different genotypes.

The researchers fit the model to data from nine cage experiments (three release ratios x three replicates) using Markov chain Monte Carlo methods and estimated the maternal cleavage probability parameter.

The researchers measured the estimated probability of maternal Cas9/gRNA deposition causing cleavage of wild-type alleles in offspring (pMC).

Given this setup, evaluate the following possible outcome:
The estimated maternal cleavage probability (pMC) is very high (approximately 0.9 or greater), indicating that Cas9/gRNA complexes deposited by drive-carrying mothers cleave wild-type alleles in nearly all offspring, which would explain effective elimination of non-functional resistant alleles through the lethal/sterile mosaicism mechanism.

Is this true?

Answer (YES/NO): YES